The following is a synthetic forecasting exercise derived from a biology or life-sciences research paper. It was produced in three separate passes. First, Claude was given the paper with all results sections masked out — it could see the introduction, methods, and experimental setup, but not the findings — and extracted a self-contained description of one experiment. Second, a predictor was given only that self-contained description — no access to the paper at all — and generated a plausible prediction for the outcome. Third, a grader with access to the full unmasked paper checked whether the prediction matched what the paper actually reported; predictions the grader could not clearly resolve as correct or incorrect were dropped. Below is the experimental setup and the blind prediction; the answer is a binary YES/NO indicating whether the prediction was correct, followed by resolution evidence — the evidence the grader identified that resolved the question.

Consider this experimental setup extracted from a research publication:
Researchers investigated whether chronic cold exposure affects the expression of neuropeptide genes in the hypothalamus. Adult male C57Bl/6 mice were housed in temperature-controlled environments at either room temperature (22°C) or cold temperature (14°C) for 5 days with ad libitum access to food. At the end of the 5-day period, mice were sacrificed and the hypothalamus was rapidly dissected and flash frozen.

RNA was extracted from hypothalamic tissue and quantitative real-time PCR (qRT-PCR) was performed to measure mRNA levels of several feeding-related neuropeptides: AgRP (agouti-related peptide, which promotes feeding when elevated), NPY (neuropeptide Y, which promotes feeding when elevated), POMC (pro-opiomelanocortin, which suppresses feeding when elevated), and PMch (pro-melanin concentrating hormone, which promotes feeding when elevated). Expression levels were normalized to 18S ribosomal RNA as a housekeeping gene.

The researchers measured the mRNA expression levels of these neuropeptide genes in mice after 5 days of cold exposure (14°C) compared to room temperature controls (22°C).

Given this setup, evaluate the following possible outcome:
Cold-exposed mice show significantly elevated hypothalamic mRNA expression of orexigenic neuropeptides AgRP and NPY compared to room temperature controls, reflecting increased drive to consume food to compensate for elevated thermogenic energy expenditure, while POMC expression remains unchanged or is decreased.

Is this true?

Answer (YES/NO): YES